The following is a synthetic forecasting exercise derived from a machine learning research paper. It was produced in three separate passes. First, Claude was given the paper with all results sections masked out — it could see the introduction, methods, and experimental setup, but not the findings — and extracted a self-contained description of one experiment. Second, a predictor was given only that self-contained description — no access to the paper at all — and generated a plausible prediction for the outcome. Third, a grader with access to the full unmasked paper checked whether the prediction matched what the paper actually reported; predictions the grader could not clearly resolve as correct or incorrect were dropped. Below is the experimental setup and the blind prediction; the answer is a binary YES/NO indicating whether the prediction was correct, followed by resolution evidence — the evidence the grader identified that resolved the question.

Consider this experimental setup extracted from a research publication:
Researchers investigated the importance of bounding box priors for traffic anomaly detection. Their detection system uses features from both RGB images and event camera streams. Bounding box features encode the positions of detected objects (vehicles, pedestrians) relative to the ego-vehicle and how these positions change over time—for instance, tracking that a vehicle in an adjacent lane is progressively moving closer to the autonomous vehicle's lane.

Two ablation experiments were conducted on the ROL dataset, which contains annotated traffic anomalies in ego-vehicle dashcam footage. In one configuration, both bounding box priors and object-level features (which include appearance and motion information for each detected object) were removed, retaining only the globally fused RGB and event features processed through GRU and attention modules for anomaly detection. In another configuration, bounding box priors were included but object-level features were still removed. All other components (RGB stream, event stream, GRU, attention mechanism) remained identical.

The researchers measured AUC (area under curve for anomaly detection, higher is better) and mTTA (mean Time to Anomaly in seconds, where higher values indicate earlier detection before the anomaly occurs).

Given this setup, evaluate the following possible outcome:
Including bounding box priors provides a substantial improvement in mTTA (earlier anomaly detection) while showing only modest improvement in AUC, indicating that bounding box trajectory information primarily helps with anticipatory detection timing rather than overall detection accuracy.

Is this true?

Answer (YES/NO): NO